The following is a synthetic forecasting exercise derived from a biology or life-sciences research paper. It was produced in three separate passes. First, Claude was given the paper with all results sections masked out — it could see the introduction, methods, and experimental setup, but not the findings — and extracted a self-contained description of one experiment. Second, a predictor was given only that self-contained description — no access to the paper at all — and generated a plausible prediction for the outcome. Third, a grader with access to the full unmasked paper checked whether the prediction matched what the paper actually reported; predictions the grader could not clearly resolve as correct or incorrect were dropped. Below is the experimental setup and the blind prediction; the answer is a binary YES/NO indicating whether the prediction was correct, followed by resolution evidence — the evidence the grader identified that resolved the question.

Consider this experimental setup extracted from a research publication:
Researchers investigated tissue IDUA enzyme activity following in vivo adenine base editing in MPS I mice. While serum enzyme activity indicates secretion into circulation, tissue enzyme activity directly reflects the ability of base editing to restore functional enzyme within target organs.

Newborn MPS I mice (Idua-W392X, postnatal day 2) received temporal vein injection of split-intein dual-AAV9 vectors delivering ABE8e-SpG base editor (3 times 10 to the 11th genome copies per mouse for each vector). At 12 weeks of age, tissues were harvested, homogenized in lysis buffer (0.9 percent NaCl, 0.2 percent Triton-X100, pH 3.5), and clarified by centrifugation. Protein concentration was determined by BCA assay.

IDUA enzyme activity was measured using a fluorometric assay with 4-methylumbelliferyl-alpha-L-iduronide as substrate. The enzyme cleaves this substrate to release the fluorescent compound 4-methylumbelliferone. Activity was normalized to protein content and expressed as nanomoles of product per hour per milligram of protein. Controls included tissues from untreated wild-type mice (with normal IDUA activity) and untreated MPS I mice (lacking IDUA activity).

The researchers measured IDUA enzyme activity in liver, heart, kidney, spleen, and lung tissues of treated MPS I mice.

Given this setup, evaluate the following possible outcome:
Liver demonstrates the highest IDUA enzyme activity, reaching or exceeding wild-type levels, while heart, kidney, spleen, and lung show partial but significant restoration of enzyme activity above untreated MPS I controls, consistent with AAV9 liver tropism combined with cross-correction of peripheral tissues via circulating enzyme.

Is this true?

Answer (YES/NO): NO